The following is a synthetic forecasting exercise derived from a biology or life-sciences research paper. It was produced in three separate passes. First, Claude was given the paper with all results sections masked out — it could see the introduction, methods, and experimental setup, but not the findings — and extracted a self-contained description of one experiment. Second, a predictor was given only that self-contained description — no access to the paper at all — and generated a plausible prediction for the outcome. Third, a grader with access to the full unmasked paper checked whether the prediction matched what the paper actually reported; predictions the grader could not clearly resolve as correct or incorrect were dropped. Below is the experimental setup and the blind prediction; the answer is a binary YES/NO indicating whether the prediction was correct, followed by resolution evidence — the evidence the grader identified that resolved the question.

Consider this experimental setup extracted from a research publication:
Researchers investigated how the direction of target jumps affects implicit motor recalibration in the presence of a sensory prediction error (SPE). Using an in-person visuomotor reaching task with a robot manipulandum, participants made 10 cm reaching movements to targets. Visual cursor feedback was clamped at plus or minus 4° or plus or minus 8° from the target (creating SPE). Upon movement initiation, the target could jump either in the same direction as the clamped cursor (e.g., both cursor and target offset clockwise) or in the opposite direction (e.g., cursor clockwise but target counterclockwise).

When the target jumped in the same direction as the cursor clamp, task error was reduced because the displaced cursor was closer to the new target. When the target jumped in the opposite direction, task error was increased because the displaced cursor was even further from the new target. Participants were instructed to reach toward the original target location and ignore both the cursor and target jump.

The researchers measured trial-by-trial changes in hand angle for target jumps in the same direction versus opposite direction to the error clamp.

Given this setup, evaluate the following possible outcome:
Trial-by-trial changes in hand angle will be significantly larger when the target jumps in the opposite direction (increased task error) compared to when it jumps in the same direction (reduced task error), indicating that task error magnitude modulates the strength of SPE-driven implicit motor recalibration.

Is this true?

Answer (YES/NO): YES